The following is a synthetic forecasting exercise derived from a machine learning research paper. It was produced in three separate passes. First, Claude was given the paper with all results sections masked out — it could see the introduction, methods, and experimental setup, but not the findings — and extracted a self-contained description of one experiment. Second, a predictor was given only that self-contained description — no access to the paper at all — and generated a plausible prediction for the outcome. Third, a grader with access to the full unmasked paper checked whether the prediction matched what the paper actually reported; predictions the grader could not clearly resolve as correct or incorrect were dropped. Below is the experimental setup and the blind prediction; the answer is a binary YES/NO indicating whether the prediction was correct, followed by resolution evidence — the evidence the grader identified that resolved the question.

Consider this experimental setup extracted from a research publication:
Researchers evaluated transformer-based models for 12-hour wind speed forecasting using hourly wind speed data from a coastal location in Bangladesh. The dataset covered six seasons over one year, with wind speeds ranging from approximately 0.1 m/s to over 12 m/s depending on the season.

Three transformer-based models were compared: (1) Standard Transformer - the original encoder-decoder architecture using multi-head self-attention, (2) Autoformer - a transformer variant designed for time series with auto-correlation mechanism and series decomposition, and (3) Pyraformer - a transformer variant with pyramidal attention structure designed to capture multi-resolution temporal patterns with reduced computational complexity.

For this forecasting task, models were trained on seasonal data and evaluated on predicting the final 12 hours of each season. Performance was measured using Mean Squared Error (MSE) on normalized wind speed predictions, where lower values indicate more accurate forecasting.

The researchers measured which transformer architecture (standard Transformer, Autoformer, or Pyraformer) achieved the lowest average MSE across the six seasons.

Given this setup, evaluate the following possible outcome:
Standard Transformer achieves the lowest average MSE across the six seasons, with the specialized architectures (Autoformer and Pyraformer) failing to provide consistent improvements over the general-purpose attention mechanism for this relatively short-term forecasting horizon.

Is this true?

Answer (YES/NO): YES